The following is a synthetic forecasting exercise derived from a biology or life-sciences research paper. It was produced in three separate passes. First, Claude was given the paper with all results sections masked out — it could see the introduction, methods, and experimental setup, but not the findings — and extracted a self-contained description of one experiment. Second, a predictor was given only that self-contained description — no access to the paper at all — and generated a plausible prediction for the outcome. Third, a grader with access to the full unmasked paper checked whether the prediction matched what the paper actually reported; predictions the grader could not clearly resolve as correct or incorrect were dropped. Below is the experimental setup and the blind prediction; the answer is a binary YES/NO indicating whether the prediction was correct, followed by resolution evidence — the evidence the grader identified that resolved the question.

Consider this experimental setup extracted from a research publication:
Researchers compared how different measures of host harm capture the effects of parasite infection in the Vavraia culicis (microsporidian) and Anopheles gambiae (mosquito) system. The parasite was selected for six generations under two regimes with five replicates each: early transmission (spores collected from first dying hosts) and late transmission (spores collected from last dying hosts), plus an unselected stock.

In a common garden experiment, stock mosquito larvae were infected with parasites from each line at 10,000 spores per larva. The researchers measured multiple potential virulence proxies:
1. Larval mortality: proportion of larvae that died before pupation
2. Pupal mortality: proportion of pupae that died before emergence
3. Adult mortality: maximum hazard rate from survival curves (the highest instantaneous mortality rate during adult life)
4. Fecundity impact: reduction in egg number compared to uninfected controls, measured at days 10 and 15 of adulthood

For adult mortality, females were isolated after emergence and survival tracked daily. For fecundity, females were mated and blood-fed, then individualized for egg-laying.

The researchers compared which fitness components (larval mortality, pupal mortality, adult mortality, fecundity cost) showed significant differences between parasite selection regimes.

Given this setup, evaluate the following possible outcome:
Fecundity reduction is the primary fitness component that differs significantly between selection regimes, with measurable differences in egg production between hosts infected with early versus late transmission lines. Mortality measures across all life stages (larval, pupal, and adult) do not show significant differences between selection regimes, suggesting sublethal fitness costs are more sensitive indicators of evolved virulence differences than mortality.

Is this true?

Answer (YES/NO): NO